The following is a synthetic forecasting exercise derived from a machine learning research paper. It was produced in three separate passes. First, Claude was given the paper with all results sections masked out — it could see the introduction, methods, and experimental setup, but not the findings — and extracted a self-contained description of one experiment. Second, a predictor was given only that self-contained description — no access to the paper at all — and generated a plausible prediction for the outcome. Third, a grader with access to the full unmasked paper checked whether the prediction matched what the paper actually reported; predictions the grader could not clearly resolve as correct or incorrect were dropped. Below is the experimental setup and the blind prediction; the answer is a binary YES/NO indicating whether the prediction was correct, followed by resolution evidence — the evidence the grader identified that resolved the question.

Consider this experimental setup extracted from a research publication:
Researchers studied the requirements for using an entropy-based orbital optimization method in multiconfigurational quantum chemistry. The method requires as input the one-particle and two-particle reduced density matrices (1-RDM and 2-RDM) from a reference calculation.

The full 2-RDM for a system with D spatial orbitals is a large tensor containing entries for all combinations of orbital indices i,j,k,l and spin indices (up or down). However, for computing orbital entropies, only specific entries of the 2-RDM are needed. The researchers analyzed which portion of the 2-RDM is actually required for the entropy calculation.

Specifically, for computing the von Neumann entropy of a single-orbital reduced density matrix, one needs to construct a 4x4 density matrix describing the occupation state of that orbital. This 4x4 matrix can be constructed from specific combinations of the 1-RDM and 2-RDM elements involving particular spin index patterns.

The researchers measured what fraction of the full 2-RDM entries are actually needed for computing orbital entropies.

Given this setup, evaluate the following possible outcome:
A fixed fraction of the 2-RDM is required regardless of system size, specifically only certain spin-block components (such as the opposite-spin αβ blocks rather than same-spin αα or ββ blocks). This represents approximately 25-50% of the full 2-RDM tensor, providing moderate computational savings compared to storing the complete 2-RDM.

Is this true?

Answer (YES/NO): NO